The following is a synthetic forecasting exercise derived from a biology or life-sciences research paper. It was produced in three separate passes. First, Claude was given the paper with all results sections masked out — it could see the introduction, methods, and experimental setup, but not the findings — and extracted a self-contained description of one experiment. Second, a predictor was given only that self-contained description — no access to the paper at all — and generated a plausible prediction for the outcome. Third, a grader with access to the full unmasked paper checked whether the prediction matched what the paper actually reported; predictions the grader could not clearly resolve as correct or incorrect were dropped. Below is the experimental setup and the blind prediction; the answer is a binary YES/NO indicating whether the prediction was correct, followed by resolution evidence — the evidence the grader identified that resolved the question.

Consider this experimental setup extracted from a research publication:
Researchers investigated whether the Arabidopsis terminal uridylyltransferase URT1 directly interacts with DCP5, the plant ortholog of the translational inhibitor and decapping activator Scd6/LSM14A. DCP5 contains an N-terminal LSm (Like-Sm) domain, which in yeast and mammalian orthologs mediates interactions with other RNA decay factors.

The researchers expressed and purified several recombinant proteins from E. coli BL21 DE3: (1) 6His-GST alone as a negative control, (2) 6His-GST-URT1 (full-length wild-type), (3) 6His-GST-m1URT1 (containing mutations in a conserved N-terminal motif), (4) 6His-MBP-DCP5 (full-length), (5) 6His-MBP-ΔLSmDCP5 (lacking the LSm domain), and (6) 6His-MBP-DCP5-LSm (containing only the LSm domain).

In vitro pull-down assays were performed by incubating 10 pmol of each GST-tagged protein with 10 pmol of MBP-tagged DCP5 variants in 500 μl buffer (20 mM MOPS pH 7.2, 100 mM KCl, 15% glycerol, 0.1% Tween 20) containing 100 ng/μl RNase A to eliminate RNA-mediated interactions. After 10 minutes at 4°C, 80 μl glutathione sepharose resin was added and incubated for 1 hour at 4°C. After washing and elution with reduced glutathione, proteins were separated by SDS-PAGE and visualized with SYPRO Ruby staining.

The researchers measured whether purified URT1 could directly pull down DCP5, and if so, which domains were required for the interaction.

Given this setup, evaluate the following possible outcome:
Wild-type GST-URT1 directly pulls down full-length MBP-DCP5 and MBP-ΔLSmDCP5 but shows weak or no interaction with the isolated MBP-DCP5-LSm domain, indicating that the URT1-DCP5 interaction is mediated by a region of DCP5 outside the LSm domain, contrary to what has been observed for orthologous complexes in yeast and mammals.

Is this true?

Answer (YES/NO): NO